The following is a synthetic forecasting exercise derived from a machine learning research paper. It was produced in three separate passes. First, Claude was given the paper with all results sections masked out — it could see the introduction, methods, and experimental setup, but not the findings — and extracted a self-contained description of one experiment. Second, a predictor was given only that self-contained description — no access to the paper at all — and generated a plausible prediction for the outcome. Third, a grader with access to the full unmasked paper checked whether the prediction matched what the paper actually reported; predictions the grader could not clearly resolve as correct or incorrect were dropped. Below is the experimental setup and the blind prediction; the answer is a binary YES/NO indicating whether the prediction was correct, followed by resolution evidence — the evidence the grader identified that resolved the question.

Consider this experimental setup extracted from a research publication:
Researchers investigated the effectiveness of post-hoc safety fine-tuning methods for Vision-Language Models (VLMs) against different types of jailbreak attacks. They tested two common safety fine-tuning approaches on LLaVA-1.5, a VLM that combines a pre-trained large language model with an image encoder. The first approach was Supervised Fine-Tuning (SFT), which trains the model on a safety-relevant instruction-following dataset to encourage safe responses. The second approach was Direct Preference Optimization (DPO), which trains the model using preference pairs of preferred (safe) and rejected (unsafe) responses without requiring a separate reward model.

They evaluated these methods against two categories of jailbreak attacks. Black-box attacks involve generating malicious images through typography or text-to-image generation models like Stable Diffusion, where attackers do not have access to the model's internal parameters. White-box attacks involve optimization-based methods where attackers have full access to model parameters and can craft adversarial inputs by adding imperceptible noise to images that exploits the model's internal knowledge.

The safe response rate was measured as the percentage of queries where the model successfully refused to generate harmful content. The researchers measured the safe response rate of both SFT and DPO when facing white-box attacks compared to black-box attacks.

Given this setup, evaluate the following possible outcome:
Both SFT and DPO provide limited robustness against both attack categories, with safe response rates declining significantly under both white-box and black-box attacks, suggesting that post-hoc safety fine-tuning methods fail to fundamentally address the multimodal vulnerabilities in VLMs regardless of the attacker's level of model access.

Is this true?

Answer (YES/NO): NO